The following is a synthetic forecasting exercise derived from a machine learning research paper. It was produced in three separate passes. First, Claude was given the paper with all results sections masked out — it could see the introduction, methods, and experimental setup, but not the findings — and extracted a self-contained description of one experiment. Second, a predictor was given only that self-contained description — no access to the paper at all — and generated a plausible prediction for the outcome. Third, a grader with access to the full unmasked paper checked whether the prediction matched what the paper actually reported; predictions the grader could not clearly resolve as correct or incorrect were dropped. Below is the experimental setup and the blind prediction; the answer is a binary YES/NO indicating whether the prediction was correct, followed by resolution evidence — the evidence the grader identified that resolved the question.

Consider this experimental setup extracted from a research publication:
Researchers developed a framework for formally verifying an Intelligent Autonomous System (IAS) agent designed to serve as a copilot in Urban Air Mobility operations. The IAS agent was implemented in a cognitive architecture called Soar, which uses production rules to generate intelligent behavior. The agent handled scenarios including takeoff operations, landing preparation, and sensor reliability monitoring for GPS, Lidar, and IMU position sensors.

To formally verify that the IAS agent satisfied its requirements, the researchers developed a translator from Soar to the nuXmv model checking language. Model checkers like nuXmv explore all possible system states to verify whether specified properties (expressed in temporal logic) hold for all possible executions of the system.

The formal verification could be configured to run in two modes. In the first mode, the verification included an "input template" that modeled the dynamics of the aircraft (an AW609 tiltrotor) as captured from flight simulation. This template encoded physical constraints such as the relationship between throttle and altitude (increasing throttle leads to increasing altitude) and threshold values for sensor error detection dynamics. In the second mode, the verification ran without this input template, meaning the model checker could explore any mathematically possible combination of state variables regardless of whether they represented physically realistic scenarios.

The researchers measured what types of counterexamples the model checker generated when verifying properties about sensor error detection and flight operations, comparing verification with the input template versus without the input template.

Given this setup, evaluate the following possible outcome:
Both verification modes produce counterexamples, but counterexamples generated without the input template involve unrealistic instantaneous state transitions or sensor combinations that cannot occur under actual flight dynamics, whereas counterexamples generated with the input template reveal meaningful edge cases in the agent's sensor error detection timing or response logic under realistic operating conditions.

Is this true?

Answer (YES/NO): NO